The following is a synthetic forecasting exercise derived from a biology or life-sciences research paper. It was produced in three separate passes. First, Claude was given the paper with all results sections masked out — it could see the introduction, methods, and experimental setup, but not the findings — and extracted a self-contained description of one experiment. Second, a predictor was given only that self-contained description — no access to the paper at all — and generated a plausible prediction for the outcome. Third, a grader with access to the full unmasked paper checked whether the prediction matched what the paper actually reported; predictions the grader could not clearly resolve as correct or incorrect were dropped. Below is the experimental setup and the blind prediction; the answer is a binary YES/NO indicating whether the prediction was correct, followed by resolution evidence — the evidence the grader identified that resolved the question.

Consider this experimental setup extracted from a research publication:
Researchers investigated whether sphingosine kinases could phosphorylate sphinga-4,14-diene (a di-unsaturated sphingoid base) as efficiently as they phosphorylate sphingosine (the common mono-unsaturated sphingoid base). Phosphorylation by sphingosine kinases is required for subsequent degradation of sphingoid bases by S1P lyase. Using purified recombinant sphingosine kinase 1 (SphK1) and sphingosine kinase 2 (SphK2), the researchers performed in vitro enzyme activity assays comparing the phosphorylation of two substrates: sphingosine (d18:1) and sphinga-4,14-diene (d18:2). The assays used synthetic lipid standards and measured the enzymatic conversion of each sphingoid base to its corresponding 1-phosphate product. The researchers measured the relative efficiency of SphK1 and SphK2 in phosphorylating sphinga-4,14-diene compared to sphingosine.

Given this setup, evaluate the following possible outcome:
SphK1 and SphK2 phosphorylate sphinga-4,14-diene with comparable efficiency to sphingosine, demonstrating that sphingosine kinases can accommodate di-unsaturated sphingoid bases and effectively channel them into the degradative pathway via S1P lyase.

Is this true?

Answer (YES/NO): NO